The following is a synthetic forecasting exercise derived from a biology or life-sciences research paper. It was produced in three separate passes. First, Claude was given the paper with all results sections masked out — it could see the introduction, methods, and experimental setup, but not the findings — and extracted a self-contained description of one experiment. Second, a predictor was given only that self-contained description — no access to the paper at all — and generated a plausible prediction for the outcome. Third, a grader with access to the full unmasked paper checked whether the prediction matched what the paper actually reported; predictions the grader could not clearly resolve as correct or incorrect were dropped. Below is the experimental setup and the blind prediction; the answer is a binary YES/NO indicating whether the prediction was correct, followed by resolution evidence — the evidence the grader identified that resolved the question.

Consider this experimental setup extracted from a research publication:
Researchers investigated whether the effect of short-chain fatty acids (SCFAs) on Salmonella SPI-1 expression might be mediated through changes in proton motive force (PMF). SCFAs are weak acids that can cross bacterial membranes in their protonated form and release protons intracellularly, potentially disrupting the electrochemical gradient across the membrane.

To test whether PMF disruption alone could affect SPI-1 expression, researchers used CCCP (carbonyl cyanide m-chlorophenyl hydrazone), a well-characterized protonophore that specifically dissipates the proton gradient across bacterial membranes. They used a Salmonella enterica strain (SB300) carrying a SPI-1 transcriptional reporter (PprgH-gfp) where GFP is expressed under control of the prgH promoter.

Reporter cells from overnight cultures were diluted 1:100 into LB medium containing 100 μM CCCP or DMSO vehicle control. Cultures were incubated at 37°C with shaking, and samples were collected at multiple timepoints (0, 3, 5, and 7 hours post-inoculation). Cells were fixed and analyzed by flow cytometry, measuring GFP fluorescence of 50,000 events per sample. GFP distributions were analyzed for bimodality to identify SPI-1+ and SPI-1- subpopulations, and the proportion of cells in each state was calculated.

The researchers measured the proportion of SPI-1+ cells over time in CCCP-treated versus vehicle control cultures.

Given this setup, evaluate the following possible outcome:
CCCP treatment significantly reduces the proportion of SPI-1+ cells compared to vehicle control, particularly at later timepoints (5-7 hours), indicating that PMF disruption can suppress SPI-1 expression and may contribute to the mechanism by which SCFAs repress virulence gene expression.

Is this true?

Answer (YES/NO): YES